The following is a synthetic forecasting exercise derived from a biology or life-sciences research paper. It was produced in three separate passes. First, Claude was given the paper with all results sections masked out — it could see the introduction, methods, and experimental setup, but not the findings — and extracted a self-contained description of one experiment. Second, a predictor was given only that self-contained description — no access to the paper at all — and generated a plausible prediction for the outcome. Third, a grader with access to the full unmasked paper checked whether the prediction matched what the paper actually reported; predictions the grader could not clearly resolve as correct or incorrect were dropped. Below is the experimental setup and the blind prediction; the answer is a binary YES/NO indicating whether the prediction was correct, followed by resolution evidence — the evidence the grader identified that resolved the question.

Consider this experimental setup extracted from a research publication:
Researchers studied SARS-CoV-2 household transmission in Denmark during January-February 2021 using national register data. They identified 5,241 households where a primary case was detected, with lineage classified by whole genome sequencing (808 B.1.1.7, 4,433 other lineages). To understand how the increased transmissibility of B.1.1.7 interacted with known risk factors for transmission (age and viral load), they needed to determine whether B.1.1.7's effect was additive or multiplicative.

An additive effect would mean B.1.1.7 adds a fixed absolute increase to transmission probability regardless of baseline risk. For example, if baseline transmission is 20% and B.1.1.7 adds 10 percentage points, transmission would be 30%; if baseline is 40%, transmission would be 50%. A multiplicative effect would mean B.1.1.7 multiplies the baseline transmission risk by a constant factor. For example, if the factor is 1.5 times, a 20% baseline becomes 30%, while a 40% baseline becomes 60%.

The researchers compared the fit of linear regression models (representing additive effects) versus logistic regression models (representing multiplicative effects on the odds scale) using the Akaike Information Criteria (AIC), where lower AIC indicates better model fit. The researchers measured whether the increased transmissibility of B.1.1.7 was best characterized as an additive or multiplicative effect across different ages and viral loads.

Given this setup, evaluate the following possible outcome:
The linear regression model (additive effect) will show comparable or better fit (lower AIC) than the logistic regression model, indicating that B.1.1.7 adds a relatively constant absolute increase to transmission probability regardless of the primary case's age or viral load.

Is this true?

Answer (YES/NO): NO